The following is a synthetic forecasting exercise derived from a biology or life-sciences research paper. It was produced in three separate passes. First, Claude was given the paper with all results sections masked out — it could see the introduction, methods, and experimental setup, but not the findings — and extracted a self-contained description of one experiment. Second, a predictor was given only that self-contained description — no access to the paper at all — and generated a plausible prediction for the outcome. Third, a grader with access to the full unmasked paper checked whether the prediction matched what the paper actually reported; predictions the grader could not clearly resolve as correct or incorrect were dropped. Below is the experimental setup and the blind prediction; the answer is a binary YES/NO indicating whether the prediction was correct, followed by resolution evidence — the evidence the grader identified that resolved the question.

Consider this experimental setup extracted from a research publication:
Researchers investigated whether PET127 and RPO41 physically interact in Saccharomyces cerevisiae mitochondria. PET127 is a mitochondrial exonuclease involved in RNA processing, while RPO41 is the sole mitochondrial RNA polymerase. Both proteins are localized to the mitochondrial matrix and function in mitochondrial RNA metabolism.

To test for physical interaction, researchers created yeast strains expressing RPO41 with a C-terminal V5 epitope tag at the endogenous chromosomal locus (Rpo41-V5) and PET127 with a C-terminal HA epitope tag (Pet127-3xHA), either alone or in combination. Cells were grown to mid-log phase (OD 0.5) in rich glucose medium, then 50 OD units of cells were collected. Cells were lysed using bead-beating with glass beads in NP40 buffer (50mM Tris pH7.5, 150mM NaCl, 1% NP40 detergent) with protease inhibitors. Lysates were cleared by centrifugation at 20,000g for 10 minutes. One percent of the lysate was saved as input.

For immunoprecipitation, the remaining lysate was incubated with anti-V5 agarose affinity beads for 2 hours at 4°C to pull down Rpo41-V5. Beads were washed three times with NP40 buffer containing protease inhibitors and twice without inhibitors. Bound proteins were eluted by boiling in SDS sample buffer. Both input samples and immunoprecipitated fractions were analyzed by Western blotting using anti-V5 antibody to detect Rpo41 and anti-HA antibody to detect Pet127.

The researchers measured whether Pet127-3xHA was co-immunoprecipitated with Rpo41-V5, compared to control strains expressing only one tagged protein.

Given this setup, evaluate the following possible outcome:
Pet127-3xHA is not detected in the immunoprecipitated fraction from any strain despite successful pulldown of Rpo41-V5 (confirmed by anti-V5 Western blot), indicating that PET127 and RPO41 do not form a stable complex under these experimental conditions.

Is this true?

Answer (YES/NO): NO